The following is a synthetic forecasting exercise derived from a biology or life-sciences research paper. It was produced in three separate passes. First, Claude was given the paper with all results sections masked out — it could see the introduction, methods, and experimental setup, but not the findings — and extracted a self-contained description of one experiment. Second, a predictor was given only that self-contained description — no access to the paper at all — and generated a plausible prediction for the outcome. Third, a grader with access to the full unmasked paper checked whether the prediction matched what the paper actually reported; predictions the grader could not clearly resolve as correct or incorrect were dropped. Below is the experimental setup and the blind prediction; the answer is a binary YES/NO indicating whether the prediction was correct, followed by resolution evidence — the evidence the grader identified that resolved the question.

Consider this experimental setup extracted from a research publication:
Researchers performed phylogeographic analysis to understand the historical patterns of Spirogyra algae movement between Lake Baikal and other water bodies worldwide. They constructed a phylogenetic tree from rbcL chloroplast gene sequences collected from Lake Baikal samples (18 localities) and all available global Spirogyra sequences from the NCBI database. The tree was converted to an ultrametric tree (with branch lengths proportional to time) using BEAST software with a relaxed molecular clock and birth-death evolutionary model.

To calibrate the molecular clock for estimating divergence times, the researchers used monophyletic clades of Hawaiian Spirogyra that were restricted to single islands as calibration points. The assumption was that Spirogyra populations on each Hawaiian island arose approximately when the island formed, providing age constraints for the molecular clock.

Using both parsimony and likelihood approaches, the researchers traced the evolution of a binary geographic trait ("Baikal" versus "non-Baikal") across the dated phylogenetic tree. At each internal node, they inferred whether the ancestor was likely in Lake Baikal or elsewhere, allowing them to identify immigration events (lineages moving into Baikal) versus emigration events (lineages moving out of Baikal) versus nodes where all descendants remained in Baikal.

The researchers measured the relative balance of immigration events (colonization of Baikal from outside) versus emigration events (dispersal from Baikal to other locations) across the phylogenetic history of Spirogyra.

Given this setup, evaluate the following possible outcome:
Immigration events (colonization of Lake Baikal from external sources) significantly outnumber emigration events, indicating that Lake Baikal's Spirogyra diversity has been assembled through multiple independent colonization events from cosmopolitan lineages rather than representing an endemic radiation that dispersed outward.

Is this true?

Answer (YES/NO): NO